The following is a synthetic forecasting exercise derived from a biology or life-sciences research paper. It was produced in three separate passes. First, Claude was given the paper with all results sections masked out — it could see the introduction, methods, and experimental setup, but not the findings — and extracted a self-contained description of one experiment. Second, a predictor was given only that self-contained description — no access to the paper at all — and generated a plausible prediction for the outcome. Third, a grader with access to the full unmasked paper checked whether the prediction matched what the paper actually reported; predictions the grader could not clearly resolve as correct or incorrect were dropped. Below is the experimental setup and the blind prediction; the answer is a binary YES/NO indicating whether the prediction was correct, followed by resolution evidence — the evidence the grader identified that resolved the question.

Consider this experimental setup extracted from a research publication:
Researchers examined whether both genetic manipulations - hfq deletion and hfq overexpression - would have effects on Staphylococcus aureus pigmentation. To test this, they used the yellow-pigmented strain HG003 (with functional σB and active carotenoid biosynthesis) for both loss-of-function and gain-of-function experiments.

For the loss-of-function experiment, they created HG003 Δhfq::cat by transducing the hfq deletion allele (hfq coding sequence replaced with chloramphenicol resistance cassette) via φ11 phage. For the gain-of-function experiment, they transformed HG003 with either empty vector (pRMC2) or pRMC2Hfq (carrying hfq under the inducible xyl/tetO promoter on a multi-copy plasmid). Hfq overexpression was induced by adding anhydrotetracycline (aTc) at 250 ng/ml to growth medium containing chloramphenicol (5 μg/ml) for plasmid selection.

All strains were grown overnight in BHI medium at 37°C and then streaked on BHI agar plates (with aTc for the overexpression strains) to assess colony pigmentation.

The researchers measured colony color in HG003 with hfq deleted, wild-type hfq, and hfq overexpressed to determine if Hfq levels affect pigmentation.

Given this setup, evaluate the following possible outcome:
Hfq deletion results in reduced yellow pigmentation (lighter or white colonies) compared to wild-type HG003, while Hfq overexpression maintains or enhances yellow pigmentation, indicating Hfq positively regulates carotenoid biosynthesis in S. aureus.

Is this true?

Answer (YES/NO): NO